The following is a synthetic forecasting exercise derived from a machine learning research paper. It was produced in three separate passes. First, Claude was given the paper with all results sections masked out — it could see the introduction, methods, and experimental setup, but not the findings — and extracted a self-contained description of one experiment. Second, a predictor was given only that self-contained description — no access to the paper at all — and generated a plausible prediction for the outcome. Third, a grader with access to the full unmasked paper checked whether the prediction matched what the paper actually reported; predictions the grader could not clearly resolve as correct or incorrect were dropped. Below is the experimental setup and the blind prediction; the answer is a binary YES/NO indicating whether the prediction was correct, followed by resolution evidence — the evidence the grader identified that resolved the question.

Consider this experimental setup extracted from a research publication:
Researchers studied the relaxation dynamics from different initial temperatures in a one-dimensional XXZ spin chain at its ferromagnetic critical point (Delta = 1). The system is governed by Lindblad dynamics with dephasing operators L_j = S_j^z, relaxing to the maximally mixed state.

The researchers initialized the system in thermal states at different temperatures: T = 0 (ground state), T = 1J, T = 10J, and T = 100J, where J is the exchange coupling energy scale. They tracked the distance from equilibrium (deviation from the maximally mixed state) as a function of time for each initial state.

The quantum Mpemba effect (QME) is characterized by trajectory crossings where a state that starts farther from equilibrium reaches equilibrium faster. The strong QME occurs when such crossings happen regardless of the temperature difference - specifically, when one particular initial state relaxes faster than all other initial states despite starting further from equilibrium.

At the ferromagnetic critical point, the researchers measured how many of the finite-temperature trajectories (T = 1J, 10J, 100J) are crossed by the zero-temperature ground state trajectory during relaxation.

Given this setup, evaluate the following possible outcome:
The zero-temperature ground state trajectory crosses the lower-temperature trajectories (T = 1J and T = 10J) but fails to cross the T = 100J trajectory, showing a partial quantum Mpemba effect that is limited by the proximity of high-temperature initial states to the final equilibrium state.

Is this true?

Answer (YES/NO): NO